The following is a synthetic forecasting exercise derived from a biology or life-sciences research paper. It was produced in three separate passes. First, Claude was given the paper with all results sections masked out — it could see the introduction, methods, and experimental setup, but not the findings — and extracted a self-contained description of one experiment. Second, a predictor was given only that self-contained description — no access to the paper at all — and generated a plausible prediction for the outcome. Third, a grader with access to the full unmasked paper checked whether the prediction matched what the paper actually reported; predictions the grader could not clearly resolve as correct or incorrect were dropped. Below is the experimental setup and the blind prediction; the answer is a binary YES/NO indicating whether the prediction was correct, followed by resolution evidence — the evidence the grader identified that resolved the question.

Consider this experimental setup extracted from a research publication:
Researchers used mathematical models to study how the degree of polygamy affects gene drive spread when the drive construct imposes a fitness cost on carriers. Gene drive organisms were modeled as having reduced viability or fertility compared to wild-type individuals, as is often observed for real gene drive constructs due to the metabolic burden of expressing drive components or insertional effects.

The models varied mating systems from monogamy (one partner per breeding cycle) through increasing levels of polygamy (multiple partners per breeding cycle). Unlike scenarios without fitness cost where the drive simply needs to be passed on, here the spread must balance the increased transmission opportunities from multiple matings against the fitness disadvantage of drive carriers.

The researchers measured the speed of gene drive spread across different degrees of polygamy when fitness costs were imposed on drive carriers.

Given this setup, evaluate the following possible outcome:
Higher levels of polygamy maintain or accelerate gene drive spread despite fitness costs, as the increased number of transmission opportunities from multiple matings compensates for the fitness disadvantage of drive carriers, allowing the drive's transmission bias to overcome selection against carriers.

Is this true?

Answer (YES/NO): NO